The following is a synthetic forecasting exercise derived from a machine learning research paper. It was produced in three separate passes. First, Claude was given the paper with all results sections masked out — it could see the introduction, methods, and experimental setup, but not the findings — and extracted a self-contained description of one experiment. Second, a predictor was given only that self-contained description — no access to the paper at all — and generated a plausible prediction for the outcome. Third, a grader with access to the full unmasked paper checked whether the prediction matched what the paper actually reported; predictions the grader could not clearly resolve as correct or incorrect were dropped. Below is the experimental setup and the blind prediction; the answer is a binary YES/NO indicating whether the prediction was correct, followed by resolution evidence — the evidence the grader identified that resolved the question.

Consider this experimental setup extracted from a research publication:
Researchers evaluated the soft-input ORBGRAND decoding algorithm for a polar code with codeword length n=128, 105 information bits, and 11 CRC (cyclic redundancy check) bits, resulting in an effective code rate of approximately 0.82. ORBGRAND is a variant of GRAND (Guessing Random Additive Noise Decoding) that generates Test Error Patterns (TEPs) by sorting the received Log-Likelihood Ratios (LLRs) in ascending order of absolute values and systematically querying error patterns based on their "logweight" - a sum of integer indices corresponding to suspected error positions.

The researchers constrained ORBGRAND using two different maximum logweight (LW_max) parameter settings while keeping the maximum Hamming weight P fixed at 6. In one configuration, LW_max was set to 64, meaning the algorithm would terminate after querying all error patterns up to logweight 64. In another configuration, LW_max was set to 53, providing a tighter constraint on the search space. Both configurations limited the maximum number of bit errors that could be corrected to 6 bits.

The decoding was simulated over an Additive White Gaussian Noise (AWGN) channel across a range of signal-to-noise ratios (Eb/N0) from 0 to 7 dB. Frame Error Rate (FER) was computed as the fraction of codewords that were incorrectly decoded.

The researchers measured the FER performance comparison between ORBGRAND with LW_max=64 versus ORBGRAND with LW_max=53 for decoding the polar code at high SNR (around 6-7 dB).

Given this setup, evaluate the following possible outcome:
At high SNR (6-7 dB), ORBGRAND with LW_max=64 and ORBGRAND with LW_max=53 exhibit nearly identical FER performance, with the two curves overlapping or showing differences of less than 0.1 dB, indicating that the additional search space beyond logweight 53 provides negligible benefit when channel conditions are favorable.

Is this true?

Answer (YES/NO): NO